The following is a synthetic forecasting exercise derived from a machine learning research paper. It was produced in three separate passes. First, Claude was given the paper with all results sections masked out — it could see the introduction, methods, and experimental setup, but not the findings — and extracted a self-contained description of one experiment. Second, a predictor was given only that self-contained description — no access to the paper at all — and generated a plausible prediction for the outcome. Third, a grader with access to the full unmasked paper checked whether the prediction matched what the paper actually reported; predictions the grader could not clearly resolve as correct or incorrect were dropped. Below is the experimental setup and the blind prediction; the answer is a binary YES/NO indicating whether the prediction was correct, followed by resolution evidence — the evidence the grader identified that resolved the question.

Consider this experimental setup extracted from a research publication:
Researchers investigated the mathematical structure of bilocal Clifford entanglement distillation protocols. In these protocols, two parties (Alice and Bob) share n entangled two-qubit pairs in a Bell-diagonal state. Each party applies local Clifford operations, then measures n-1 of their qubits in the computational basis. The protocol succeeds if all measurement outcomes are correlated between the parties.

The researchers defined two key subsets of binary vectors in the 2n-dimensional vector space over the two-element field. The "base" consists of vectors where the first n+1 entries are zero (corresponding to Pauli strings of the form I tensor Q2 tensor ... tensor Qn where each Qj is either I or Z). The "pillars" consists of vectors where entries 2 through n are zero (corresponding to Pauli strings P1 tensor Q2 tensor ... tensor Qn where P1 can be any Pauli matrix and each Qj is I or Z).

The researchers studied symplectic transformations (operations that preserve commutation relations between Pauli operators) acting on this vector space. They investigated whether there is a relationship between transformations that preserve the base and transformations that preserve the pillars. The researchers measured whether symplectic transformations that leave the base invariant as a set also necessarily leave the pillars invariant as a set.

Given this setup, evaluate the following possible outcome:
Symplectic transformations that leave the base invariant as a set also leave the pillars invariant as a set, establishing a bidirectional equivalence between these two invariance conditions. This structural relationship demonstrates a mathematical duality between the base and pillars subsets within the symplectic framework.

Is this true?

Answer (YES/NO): YES